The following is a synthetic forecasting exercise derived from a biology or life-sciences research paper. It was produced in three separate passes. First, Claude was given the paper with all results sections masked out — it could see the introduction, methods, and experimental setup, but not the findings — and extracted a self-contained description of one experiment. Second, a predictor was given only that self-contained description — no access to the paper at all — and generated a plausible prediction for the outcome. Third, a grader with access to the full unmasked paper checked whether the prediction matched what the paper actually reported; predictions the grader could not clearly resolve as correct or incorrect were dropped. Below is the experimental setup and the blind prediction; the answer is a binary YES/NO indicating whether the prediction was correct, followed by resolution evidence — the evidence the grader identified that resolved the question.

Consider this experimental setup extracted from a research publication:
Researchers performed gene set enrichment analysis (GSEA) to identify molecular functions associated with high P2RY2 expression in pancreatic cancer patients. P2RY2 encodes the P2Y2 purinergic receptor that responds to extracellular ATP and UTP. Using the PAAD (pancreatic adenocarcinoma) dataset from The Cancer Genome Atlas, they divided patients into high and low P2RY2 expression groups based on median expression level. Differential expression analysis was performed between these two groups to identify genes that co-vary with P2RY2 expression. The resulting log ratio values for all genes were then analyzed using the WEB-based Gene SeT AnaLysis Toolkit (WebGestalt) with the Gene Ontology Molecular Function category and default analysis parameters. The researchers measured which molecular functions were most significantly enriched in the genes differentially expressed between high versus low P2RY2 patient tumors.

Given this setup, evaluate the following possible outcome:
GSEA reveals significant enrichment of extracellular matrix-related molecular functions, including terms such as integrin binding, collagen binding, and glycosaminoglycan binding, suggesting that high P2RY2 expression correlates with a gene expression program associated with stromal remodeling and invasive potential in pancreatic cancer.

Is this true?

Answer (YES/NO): NO